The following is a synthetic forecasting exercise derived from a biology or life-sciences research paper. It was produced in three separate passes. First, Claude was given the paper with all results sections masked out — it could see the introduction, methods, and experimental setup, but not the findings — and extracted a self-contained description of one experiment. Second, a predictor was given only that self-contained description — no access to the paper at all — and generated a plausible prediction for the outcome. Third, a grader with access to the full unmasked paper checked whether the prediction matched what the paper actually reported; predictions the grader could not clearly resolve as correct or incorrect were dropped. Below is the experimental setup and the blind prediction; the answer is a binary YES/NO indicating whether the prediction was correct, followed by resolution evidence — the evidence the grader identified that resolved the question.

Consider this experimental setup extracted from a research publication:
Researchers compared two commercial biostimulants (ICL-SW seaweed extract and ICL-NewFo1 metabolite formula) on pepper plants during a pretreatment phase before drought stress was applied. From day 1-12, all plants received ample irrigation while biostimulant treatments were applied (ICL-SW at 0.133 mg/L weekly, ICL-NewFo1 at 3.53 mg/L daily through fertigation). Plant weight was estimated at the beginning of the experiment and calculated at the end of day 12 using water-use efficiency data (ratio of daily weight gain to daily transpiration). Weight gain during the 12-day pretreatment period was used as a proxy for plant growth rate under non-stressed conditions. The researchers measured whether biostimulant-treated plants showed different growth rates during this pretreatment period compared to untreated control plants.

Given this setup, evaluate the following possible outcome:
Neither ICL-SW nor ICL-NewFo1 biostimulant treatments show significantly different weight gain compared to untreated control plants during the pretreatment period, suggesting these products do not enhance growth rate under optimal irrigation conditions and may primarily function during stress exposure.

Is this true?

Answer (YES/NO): YES